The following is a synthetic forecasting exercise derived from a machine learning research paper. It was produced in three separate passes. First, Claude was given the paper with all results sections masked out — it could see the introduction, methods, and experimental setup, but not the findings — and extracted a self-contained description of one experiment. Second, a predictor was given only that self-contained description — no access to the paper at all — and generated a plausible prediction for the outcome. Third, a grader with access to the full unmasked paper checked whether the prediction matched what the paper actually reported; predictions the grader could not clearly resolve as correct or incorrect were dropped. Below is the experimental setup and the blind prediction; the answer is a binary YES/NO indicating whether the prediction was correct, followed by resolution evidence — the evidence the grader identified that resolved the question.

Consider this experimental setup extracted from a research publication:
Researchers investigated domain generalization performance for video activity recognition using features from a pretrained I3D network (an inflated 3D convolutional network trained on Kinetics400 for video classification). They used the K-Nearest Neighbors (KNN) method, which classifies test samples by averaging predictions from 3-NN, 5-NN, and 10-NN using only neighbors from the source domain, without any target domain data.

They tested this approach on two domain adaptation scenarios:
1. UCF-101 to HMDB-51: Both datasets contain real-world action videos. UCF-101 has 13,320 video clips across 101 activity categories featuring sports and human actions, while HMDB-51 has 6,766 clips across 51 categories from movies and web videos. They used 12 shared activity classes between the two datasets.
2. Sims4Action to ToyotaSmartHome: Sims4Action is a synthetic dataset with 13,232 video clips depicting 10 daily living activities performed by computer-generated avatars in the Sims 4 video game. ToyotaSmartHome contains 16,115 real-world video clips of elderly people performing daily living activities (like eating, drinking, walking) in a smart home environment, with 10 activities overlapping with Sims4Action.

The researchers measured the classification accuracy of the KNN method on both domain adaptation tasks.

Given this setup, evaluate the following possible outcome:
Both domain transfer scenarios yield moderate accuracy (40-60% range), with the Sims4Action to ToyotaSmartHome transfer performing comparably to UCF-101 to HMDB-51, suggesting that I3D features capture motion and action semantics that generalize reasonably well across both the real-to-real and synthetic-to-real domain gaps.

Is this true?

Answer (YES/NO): NO